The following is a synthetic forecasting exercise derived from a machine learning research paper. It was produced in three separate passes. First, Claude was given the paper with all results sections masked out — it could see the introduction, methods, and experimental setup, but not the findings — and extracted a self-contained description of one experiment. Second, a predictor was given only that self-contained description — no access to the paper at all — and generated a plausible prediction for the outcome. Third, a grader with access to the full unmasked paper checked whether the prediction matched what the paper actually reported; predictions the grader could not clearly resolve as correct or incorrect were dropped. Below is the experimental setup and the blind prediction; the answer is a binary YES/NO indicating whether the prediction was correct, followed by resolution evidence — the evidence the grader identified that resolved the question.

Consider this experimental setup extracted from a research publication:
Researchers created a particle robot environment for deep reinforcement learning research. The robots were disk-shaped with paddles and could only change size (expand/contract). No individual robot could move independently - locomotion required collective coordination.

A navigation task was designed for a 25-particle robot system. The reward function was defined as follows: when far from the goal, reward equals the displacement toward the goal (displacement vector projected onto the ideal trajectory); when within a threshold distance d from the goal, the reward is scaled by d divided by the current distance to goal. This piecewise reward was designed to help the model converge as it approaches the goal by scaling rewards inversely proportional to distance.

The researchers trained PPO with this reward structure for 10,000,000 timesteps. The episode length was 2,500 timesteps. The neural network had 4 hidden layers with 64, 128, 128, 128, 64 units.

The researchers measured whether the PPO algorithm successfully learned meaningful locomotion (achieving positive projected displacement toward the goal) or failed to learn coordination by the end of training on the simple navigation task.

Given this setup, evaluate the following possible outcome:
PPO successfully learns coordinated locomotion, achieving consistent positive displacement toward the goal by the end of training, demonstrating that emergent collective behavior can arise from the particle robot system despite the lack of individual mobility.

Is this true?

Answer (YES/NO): NO